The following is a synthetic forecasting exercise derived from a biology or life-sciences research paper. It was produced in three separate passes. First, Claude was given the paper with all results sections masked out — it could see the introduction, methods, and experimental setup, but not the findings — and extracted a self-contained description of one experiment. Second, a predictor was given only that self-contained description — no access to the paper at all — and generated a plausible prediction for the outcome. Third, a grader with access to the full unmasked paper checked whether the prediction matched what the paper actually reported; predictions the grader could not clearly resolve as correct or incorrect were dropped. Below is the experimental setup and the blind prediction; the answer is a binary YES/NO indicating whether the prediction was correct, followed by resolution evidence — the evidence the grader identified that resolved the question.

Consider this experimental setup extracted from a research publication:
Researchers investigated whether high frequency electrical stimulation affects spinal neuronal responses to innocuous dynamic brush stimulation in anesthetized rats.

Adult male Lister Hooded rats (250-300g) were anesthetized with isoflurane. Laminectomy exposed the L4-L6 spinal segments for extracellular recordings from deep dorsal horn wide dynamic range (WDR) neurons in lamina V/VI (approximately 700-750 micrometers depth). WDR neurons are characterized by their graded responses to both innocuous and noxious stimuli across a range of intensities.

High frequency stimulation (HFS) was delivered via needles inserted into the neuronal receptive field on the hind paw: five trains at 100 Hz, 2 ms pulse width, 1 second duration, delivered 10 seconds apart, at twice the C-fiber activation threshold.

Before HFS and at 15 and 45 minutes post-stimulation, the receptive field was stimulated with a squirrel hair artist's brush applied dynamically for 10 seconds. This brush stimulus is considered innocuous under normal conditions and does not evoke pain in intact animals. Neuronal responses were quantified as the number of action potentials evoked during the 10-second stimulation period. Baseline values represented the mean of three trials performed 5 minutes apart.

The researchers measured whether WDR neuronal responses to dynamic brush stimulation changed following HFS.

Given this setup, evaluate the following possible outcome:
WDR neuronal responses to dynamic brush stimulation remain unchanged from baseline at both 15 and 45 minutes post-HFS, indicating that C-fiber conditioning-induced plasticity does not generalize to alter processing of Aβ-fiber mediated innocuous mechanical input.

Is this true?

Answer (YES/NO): NO